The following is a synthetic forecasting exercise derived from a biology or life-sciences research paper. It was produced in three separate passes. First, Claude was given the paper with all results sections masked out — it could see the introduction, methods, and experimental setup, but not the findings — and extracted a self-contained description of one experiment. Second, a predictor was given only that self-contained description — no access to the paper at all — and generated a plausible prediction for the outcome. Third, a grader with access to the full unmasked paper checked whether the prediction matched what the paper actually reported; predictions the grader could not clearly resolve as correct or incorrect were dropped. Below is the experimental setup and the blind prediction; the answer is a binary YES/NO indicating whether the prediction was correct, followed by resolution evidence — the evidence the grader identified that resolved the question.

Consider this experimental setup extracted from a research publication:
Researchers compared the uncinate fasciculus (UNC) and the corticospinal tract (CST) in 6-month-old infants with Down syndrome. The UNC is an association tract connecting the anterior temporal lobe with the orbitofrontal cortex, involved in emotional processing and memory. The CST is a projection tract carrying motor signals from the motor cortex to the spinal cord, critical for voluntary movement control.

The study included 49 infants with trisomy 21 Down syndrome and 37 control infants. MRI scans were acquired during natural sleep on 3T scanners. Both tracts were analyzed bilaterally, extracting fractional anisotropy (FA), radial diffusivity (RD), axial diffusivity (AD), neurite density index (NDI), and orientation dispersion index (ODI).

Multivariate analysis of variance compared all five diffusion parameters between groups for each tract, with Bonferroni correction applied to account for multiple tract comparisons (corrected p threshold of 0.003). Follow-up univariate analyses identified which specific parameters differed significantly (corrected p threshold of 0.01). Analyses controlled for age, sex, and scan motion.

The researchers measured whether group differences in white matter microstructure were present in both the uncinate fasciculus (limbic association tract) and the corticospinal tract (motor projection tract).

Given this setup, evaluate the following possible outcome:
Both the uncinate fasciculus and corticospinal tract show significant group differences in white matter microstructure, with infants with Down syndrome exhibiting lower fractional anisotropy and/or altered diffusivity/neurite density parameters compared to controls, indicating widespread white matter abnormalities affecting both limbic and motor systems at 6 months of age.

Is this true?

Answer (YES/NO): NO